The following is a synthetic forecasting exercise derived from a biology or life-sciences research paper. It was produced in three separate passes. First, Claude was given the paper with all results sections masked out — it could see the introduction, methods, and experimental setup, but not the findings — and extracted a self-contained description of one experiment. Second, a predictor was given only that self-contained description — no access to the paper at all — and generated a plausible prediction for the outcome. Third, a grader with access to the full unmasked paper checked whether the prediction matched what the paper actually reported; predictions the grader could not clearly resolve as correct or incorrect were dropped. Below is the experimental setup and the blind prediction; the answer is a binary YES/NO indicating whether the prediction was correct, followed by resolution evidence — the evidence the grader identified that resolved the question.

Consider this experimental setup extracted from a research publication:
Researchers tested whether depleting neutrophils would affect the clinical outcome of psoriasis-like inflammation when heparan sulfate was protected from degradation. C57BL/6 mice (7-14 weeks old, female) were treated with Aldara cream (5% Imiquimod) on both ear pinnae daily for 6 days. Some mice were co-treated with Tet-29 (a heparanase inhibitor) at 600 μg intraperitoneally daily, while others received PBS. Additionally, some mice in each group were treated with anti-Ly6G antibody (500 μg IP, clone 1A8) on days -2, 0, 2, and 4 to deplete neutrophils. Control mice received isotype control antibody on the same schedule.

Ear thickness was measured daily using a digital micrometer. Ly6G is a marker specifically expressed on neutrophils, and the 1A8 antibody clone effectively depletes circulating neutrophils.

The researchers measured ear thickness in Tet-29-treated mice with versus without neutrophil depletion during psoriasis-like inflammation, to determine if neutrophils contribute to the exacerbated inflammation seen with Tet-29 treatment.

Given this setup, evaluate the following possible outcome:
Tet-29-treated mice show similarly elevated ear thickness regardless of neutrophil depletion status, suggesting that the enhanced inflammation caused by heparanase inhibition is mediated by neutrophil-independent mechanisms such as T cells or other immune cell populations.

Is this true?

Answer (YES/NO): YES